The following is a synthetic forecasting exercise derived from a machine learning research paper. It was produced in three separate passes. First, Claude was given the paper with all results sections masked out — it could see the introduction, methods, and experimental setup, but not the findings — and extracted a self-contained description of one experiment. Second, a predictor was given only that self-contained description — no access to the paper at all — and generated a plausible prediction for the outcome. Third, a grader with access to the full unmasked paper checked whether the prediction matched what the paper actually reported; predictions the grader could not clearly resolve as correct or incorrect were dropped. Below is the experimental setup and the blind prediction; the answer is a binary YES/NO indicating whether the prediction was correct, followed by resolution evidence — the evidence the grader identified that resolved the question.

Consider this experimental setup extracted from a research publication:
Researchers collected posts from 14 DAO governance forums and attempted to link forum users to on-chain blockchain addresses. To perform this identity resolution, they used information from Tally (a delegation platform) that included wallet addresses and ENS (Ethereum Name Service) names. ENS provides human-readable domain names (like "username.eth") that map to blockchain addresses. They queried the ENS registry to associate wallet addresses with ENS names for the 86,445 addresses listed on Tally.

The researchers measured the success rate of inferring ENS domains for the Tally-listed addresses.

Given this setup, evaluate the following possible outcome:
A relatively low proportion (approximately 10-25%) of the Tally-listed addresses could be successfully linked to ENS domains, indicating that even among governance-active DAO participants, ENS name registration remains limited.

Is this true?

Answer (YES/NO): NO